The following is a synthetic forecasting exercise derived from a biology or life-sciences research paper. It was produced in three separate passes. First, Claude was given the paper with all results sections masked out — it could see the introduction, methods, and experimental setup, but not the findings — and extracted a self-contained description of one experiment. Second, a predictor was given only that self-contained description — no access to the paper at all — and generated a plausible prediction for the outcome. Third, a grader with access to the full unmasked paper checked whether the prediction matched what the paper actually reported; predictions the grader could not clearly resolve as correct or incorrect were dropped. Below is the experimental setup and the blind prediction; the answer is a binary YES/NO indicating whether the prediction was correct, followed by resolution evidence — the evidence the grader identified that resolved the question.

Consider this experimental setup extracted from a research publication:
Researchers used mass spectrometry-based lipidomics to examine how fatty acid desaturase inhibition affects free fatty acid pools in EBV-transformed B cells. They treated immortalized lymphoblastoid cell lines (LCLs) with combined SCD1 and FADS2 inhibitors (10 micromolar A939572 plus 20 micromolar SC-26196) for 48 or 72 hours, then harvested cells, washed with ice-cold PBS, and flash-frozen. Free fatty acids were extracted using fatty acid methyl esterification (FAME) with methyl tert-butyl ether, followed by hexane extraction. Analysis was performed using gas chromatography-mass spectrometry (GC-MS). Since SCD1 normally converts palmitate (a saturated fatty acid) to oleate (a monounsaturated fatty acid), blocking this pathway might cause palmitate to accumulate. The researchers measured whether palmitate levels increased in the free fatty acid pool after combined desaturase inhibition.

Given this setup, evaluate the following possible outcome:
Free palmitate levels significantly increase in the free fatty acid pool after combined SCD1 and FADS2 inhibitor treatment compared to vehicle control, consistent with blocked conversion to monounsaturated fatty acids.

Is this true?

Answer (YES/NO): NO